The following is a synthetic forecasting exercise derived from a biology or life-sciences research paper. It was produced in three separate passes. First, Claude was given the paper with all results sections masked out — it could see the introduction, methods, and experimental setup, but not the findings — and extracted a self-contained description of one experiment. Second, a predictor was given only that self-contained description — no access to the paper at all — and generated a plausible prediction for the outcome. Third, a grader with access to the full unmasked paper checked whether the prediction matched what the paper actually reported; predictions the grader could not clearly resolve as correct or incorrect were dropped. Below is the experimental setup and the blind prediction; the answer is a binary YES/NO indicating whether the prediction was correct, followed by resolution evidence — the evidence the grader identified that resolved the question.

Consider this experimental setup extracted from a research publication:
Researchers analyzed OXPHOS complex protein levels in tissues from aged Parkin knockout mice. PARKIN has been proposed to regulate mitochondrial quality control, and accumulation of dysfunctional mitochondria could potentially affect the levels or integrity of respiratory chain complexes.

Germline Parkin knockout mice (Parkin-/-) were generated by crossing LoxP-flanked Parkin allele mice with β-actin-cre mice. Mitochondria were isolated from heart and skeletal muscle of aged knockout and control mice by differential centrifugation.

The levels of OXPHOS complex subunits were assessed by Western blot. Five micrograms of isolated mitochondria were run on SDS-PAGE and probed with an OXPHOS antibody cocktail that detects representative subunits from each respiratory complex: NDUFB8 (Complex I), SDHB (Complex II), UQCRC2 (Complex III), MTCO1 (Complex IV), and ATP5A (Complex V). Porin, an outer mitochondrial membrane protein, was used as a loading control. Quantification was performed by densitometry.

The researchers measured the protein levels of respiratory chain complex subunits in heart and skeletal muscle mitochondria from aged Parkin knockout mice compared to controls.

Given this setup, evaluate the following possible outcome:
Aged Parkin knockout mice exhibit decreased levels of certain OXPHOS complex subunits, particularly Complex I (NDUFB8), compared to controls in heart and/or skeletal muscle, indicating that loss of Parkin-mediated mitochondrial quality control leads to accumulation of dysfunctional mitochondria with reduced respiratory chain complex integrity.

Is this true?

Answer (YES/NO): NO